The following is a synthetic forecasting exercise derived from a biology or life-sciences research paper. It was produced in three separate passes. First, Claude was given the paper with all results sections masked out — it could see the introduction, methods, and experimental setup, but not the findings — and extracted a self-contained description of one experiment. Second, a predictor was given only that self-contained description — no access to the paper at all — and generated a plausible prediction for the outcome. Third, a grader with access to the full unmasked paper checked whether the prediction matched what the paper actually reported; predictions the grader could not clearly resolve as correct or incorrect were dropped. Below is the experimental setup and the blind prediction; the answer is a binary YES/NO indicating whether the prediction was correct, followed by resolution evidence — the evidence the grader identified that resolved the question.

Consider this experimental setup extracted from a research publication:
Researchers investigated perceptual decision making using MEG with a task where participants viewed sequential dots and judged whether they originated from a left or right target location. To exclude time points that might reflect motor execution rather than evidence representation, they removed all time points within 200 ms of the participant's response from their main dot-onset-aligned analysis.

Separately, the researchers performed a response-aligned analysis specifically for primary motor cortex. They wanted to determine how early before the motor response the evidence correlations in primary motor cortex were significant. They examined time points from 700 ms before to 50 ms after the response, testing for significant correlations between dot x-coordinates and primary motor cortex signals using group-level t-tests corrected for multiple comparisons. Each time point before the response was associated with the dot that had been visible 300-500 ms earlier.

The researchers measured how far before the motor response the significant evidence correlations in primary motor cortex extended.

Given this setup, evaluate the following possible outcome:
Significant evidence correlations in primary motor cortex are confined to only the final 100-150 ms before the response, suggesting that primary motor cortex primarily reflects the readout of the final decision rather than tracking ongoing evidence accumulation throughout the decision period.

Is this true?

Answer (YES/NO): NO